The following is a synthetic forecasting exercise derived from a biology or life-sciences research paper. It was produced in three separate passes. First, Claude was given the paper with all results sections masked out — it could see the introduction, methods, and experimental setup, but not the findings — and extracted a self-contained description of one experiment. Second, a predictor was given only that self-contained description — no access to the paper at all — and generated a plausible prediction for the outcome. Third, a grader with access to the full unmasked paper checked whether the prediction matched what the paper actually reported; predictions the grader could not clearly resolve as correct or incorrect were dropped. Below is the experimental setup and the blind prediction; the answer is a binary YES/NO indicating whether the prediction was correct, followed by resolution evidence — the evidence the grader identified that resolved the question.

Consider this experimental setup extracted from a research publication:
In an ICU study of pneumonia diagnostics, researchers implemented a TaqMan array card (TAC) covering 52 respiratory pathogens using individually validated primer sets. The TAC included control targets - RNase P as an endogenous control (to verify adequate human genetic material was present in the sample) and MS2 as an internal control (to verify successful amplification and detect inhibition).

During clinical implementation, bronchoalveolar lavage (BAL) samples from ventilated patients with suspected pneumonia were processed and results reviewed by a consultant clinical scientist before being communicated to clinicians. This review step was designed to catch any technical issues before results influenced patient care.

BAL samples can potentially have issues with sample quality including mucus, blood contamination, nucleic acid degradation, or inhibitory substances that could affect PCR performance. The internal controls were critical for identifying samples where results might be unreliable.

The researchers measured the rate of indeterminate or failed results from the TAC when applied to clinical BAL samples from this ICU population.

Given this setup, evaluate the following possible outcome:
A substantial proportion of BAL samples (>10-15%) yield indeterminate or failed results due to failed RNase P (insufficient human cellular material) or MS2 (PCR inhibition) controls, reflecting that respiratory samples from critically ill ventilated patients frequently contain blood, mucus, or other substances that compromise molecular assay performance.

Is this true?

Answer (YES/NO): NO